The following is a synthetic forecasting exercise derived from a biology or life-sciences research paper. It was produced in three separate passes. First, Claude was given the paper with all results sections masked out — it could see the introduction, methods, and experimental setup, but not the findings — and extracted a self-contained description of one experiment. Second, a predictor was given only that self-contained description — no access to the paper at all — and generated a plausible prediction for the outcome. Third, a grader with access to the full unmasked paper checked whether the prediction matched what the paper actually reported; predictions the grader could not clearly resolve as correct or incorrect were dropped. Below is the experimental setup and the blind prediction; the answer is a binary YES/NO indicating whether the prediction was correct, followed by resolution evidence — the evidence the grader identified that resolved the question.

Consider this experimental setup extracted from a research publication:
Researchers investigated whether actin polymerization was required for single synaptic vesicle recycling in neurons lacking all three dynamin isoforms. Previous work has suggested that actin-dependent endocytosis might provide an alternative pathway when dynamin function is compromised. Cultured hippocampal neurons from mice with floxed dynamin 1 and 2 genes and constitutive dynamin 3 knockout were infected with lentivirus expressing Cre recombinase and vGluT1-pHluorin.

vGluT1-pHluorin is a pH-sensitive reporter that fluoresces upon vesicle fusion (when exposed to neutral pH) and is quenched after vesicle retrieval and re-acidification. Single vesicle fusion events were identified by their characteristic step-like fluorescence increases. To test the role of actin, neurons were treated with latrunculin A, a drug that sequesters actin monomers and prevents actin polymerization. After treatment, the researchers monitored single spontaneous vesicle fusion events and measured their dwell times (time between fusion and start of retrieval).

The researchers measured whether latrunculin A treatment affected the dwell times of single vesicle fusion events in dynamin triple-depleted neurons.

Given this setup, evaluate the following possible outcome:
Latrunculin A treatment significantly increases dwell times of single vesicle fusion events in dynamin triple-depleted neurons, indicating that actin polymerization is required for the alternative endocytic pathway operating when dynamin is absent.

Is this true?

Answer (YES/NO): NO